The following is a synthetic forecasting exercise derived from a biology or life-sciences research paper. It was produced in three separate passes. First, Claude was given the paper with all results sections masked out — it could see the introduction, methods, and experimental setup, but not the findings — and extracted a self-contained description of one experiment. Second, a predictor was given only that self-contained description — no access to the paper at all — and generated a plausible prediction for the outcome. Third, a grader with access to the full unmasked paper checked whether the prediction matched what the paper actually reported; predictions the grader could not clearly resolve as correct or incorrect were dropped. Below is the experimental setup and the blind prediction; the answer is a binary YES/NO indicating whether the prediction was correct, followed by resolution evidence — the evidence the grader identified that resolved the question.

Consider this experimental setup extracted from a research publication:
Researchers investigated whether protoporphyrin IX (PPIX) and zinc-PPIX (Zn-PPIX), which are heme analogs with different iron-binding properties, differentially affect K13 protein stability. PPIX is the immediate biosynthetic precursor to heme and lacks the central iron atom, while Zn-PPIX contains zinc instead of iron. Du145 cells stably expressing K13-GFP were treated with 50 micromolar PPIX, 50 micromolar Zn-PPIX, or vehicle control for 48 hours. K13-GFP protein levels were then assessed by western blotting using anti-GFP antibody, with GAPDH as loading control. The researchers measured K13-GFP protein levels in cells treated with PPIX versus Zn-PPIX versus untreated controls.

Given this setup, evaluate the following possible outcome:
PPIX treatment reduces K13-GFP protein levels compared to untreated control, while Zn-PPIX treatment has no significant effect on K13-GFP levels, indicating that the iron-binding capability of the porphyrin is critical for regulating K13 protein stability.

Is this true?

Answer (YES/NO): NO